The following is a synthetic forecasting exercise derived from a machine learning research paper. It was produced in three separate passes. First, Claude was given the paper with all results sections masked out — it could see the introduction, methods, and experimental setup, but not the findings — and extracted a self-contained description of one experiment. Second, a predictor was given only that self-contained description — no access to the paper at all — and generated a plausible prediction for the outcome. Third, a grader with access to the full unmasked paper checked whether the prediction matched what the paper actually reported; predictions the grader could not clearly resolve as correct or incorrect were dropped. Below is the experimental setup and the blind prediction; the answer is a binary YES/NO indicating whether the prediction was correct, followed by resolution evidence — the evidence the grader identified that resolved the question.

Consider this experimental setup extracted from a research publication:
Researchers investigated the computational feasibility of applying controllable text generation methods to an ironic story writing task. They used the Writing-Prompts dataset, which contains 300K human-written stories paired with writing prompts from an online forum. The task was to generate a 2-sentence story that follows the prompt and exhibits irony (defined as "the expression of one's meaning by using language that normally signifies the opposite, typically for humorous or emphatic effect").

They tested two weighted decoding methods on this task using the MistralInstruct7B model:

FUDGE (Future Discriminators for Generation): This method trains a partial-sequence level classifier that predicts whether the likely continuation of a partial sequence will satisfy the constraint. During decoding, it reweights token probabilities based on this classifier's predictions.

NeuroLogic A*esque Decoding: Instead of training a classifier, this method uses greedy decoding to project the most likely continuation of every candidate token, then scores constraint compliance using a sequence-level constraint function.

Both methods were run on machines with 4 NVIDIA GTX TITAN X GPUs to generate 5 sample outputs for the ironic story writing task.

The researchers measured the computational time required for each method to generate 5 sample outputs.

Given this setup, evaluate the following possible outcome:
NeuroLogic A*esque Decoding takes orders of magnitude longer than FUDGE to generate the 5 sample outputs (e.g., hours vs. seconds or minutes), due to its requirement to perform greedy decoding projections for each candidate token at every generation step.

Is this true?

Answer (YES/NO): NO